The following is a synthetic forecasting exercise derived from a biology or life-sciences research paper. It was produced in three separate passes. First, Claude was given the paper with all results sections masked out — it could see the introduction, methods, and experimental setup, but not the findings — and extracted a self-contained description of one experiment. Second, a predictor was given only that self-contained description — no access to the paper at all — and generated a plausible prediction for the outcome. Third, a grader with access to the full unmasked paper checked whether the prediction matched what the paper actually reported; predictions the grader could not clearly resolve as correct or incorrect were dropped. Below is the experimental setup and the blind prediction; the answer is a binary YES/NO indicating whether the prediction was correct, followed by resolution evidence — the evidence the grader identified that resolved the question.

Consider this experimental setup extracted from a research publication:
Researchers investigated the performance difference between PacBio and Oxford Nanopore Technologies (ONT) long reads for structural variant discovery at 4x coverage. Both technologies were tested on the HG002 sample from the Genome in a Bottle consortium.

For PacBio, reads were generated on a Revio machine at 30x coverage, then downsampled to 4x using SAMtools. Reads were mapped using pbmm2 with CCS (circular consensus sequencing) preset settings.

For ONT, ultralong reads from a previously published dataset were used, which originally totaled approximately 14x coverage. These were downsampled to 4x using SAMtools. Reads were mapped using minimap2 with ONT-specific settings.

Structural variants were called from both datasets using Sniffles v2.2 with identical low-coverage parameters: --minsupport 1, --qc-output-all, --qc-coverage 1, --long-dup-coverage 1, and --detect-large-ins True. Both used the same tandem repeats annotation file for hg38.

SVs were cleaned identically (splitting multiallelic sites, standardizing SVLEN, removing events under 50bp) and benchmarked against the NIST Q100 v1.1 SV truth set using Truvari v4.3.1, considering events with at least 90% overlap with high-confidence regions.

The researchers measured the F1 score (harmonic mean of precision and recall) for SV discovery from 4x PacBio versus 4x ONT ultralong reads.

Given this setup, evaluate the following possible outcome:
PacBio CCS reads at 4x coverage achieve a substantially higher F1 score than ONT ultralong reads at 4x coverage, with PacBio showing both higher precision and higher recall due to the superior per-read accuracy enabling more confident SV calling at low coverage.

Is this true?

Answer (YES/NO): NO